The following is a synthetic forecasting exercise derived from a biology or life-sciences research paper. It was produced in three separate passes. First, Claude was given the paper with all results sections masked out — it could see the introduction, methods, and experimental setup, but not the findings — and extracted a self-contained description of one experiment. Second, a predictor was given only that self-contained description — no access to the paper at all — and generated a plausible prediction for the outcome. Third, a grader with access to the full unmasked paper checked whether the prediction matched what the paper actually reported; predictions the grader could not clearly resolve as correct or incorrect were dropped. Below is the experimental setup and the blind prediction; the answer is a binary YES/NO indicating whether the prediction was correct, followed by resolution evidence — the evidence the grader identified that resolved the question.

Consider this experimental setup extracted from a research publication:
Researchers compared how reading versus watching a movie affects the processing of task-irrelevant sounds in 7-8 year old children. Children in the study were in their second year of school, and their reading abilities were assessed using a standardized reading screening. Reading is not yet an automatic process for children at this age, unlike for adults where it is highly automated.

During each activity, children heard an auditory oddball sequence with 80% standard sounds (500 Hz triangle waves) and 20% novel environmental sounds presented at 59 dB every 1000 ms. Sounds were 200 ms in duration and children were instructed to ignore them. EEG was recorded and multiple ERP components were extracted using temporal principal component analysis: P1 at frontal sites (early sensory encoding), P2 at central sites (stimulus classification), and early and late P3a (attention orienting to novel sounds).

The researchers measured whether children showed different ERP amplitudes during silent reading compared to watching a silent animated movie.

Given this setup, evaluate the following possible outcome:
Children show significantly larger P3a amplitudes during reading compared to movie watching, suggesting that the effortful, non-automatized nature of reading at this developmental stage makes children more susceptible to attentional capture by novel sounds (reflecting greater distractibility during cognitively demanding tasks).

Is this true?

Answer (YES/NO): NO